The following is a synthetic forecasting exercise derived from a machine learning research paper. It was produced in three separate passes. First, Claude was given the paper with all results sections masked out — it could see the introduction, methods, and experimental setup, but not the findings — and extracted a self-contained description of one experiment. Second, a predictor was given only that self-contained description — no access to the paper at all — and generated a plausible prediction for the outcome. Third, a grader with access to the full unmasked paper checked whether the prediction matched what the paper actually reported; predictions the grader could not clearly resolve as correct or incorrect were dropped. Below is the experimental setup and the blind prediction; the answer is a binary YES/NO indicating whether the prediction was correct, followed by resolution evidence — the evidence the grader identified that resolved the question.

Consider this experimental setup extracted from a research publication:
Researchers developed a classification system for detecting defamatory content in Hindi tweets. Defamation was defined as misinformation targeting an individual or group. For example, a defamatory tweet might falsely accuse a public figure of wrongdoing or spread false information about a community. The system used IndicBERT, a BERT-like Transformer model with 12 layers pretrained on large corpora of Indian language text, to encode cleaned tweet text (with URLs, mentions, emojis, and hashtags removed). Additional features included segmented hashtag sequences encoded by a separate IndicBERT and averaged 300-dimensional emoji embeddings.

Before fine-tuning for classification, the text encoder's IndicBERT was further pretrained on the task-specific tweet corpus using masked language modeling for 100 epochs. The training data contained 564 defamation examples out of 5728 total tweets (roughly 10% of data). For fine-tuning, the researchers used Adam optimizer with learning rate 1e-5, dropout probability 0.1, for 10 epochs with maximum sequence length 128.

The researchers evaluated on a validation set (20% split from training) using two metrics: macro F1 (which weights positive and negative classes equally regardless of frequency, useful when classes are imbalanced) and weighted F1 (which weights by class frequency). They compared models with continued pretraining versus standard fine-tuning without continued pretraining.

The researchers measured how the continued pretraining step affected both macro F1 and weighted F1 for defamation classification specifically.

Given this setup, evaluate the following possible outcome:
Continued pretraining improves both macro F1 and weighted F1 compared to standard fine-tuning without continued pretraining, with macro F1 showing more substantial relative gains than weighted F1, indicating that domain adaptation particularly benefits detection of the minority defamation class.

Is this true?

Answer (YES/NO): NO